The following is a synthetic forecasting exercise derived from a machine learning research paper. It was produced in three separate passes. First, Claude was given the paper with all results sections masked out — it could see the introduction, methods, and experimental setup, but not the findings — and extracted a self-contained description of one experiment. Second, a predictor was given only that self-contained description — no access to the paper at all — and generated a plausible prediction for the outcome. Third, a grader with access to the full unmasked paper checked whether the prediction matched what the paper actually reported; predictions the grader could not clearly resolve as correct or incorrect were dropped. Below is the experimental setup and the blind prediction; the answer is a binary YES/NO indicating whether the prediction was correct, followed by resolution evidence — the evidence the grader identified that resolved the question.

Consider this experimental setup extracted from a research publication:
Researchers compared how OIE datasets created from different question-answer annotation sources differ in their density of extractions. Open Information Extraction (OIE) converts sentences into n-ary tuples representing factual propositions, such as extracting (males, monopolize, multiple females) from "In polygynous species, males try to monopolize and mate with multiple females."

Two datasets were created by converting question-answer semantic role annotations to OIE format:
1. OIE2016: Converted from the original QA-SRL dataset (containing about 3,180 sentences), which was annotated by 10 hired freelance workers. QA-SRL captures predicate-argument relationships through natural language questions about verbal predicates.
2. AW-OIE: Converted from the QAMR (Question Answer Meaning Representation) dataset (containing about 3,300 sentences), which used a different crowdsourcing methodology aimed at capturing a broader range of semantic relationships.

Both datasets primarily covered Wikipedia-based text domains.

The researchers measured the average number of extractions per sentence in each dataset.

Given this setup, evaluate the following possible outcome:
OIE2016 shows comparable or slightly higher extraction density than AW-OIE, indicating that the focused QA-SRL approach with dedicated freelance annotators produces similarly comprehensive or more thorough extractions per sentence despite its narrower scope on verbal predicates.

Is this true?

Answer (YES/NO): NO